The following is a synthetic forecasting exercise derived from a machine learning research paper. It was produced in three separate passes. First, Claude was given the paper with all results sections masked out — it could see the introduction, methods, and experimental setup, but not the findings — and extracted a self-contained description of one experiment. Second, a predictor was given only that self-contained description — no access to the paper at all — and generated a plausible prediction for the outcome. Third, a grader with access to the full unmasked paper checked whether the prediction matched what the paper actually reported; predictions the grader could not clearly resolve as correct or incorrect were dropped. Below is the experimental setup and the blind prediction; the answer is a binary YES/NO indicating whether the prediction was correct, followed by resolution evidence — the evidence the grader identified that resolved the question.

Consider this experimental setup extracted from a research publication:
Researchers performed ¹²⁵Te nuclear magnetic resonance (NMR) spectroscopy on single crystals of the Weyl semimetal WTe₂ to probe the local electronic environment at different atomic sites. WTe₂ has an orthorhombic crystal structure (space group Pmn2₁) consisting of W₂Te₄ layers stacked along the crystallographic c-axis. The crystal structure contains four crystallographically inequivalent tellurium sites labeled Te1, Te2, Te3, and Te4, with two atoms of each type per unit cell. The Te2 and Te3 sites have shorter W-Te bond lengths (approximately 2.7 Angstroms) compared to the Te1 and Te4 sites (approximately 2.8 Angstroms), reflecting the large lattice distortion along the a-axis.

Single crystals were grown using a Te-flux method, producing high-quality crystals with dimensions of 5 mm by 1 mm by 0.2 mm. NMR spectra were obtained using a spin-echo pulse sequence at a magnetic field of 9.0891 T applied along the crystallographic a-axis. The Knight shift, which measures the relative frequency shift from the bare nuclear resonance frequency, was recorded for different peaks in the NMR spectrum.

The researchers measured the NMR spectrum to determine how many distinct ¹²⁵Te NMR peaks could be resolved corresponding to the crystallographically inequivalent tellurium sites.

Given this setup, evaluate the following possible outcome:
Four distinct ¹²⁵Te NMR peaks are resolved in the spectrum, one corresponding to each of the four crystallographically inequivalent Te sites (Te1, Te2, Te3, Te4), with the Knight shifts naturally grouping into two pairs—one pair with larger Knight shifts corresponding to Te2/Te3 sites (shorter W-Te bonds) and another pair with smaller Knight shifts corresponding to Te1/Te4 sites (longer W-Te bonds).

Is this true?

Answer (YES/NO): YES